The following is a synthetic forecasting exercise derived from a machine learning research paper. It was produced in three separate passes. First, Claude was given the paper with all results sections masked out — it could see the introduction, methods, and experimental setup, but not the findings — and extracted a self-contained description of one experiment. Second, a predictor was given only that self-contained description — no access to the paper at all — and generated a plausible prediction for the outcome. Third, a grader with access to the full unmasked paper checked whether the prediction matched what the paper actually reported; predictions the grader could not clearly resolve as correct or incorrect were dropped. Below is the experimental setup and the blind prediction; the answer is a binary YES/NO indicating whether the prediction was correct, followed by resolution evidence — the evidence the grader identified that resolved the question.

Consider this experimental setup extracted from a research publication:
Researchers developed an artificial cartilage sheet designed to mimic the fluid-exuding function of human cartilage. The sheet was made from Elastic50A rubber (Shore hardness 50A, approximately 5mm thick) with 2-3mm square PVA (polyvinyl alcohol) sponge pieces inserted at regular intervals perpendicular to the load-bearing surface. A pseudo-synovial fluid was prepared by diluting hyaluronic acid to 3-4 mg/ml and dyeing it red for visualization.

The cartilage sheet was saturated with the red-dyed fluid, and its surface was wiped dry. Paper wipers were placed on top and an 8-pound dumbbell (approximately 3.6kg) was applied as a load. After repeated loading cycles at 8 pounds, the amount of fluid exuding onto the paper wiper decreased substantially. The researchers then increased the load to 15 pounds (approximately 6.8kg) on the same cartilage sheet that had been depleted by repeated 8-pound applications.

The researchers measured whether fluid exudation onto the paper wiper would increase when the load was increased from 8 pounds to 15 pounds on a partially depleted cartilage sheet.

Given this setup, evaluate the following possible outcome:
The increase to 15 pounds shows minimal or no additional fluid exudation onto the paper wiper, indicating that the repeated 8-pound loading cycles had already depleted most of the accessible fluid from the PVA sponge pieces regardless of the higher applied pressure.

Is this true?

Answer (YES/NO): NO